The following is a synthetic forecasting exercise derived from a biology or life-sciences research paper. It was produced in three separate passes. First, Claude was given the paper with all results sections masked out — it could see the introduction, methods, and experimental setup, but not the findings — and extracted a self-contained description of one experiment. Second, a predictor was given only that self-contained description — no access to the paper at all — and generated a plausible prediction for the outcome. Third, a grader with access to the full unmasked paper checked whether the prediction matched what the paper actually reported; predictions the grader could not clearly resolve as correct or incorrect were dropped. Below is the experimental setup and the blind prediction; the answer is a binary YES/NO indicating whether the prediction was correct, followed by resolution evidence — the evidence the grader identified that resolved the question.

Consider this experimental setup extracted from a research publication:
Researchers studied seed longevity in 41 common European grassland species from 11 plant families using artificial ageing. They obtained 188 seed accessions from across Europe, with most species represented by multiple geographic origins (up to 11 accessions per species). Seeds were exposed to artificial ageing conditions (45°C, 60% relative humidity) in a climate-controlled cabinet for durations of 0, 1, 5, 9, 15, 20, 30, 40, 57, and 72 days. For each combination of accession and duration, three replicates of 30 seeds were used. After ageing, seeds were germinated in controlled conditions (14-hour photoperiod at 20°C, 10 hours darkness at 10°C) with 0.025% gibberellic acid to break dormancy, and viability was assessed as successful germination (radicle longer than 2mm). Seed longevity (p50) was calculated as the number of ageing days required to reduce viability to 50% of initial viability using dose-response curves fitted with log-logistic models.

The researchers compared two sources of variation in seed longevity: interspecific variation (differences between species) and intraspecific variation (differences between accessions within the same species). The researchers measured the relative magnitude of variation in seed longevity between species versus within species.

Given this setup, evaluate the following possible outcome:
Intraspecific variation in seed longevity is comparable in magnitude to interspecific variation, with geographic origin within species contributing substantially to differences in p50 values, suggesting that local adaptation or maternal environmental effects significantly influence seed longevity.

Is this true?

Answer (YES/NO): NO